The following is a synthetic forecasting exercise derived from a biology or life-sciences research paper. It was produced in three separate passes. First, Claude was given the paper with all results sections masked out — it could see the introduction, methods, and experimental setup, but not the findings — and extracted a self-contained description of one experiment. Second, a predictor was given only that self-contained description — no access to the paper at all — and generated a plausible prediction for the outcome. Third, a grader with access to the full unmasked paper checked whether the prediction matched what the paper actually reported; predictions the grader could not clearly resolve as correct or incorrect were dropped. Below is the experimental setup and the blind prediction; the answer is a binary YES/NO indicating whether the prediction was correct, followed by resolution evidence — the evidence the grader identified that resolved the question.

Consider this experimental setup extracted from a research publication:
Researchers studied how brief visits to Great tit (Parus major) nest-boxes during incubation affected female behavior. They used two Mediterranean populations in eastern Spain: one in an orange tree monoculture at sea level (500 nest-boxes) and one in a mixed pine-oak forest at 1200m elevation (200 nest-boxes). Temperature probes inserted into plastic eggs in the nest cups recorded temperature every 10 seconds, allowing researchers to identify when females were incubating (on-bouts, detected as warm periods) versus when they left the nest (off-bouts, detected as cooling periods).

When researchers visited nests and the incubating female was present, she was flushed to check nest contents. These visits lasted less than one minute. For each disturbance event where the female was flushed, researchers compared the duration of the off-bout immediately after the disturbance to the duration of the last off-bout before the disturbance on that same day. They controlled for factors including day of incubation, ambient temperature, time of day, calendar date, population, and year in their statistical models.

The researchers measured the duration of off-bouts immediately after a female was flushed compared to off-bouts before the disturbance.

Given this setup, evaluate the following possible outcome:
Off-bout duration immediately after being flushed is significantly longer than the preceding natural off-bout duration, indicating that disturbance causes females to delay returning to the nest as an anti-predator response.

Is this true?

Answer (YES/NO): YES